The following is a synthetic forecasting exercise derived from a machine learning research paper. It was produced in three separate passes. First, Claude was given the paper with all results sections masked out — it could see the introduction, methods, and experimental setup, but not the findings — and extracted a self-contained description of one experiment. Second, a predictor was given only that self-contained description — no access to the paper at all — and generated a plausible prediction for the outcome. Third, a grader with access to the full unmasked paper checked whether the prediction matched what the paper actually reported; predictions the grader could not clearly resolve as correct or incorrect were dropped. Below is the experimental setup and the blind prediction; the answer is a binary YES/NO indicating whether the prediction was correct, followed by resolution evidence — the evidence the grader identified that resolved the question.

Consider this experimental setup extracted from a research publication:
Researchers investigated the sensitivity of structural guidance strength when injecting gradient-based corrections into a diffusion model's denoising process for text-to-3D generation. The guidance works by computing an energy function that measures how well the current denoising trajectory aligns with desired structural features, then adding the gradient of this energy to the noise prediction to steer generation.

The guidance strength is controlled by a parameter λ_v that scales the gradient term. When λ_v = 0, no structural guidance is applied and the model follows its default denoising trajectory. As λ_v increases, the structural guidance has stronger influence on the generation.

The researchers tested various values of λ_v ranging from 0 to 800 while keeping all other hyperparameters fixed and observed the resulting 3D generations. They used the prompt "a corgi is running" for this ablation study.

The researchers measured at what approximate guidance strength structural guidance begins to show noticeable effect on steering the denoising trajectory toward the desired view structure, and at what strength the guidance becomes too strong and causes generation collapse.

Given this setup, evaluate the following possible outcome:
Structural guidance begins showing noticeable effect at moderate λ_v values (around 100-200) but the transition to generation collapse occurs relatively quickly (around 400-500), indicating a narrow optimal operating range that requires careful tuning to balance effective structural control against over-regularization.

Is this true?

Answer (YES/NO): NO